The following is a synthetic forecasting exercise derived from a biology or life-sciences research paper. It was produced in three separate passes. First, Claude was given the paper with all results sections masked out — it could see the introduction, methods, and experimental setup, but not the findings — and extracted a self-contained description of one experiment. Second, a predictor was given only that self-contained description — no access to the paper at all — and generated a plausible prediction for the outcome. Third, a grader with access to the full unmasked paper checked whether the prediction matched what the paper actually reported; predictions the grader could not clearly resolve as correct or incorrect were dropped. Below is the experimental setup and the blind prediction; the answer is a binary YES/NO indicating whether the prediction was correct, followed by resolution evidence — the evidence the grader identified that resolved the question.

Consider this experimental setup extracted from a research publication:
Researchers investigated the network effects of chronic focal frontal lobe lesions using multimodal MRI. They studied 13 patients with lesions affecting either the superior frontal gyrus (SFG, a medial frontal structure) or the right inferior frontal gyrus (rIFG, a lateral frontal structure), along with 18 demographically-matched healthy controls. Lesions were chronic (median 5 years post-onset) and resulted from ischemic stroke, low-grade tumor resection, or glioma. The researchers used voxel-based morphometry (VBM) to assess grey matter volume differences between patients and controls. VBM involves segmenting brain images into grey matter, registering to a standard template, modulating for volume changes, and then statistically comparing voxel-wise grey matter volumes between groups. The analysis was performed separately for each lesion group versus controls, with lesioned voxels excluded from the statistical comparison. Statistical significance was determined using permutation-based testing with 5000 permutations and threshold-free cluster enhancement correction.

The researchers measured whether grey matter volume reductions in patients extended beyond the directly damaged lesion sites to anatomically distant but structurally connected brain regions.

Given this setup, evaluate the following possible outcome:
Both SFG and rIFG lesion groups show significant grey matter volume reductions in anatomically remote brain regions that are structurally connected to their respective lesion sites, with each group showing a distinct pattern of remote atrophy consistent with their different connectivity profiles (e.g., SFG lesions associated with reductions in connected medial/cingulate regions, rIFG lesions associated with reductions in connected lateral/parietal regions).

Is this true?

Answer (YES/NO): YES